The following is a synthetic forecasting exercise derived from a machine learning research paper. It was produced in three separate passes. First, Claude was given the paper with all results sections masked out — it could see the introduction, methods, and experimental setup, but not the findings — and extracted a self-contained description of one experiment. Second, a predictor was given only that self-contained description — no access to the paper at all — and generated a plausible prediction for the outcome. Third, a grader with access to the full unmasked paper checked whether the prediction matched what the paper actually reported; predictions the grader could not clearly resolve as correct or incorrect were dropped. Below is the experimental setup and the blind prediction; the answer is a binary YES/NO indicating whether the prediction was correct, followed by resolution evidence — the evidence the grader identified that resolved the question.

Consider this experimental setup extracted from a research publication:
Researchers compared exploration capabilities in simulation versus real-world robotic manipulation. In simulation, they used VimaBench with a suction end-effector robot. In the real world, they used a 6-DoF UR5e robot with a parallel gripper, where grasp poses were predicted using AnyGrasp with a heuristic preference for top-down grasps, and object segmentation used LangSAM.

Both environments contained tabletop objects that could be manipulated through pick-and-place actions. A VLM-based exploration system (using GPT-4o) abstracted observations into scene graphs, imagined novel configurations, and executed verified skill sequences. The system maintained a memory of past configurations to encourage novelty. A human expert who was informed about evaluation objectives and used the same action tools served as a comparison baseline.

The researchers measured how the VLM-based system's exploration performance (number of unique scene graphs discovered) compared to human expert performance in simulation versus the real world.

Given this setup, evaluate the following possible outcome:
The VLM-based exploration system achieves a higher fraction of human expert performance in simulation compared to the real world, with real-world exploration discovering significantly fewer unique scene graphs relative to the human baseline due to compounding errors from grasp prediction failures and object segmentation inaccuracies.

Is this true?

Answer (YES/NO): NO